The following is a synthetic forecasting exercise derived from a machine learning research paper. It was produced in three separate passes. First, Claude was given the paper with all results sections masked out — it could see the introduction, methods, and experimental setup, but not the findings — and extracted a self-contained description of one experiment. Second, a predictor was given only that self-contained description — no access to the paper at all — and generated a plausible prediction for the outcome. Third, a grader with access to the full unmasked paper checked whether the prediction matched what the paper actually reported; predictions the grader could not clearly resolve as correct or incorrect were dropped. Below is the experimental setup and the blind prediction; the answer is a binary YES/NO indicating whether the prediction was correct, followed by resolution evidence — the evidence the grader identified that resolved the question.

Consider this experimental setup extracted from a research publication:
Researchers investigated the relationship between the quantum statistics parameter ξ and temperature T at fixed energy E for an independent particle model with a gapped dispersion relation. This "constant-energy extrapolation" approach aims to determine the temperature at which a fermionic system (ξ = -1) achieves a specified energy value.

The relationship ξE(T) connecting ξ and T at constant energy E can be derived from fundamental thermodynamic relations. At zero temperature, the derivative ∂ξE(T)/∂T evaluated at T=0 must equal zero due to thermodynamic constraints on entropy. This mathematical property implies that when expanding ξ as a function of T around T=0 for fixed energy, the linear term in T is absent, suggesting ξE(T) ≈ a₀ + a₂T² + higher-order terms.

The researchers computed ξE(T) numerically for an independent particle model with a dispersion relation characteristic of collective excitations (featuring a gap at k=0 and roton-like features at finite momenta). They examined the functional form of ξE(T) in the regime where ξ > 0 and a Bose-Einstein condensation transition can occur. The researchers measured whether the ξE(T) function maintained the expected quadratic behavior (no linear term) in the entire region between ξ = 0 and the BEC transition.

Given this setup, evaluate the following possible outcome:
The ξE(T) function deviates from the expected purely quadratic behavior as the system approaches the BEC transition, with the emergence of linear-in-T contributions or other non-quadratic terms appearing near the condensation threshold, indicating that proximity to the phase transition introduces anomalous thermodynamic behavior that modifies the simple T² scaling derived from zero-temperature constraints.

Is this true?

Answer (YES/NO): YES